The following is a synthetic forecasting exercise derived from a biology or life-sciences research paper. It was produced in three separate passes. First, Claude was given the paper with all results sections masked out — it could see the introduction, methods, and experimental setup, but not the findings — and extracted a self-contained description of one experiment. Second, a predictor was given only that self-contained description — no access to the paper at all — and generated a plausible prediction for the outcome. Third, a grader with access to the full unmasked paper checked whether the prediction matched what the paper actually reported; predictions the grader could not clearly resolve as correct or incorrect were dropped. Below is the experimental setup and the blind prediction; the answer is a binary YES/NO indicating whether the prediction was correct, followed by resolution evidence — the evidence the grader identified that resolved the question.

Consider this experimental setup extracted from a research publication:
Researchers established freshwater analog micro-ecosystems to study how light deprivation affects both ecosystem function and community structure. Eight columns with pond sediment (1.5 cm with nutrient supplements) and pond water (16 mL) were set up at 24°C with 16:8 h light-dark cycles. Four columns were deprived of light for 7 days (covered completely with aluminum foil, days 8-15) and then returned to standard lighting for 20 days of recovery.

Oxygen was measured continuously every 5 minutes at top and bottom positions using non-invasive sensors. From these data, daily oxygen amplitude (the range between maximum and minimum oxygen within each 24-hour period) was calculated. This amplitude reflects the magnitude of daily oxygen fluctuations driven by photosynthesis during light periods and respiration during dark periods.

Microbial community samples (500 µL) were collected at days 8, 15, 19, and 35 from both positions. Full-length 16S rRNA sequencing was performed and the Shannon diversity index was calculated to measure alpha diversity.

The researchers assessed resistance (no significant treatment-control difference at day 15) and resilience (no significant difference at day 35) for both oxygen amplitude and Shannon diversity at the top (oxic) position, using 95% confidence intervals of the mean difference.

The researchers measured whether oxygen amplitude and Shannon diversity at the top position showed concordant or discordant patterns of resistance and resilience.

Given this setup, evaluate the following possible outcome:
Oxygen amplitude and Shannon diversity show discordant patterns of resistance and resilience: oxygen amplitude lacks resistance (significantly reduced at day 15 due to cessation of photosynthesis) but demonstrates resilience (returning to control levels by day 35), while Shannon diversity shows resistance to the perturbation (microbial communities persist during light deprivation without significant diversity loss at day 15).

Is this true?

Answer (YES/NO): NO